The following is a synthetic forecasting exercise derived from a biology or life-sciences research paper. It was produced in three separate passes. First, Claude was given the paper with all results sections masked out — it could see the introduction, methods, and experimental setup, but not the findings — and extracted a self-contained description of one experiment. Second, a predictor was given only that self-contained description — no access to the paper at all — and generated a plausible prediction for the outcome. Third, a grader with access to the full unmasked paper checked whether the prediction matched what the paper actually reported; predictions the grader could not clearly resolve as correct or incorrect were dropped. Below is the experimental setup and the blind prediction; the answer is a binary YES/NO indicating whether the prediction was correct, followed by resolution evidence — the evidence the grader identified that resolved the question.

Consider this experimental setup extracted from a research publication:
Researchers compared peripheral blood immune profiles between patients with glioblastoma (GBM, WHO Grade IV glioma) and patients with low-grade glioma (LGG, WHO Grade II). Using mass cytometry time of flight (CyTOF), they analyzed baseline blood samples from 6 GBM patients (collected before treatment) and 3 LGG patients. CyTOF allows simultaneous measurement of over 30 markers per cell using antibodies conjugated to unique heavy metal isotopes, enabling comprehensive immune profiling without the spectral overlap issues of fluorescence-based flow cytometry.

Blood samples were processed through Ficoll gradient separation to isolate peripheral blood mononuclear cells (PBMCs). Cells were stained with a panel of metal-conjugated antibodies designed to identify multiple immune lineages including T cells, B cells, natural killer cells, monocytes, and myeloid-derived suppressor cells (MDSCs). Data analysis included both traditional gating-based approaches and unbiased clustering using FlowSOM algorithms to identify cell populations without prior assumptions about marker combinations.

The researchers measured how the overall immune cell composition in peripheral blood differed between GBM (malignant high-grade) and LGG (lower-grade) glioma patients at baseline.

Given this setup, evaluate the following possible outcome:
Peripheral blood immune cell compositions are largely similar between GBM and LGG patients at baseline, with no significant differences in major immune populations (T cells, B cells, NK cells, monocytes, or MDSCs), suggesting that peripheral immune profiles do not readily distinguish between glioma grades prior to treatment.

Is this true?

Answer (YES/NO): NO